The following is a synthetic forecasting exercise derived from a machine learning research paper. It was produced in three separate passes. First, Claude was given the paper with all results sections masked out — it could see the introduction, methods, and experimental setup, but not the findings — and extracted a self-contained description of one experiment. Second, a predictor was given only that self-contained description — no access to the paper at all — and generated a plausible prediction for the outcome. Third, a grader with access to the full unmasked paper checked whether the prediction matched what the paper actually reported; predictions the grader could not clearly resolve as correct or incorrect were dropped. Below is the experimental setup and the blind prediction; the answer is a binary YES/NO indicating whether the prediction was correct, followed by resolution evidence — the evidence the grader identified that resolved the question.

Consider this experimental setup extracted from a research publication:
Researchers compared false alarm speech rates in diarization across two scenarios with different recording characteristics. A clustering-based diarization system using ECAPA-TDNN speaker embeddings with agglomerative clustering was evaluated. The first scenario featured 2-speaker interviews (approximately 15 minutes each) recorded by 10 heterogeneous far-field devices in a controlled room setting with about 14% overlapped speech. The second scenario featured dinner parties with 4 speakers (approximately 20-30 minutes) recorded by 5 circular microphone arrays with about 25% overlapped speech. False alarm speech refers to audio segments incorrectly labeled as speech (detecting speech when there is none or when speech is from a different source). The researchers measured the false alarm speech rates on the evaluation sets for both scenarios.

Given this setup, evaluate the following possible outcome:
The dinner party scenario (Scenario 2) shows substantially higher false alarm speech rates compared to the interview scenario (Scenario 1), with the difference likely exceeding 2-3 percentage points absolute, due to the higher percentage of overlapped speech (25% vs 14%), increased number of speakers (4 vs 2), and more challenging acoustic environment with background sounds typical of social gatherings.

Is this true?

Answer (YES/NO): YES